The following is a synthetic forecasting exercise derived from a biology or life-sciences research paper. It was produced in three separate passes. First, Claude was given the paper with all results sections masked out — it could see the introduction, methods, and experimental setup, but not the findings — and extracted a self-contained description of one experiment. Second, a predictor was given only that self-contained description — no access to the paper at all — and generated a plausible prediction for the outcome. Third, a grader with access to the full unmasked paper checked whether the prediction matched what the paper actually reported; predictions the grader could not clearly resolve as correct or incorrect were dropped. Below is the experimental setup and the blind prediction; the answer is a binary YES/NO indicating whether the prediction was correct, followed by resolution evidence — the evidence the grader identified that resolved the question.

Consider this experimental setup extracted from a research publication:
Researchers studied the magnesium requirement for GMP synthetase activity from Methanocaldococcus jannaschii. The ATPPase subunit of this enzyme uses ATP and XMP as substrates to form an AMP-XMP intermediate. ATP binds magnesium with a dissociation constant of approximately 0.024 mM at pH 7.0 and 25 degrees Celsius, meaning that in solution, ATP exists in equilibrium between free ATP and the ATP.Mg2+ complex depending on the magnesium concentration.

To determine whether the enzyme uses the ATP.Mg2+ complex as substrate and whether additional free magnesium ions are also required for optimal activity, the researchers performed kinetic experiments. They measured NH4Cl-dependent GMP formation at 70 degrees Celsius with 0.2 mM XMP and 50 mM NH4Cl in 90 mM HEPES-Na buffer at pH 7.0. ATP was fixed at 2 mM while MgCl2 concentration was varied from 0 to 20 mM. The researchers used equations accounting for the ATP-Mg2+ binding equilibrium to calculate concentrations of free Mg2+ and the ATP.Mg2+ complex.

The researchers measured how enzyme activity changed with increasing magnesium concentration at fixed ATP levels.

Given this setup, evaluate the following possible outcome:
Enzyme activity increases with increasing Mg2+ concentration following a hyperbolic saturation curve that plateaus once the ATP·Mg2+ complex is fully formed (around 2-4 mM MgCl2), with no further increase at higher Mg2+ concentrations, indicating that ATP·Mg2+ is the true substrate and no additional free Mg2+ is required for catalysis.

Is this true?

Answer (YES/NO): NO